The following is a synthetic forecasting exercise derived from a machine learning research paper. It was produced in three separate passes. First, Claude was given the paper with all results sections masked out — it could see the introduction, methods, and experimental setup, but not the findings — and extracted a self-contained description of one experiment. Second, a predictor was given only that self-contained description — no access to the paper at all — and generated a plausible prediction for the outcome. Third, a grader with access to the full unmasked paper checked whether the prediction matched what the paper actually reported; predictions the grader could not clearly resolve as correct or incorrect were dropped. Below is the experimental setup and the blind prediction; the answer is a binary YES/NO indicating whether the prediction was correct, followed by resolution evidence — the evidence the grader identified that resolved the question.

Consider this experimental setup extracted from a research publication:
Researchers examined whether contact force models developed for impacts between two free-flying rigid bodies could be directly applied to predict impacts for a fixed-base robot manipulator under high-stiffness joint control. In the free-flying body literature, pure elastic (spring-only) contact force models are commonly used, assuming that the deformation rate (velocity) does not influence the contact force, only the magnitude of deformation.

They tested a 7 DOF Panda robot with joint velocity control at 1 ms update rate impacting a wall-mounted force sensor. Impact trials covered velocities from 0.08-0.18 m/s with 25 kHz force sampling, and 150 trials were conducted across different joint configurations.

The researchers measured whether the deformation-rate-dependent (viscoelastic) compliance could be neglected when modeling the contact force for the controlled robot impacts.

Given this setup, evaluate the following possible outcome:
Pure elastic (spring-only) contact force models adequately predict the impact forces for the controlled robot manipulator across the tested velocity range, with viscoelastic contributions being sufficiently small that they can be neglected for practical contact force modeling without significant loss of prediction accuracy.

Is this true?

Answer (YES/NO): NO